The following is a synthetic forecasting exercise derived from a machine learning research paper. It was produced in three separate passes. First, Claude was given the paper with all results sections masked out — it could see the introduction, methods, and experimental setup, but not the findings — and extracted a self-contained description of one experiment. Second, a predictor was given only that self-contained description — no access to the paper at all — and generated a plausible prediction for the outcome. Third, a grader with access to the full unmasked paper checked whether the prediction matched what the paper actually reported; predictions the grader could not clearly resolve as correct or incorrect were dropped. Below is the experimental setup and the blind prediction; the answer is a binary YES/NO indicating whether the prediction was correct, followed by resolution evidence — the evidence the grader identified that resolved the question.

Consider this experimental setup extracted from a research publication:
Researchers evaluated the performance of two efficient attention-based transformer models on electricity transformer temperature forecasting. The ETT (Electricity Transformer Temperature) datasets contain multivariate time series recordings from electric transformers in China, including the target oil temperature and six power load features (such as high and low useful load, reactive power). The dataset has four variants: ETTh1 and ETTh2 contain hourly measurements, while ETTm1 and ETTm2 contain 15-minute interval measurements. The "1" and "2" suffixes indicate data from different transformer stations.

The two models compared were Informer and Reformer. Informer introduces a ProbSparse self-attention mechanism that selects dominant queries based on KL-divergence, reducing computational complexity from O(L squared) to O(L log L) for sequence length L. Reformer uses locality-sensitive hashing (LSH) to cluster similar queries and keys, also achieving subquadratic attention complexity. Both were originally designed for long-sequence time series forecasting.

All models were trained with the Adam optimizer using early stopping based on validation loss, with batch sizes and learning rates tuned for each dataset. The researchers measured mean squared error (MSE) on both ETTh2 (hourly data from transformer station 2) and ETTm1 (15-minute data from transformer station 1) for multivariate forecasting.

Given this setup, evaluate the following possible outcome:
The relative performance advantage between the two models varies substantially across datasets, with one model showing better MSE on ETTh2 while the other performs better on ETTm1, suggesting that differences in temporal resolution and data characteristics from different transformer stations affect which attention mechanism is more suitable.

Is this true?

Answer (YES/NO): YES